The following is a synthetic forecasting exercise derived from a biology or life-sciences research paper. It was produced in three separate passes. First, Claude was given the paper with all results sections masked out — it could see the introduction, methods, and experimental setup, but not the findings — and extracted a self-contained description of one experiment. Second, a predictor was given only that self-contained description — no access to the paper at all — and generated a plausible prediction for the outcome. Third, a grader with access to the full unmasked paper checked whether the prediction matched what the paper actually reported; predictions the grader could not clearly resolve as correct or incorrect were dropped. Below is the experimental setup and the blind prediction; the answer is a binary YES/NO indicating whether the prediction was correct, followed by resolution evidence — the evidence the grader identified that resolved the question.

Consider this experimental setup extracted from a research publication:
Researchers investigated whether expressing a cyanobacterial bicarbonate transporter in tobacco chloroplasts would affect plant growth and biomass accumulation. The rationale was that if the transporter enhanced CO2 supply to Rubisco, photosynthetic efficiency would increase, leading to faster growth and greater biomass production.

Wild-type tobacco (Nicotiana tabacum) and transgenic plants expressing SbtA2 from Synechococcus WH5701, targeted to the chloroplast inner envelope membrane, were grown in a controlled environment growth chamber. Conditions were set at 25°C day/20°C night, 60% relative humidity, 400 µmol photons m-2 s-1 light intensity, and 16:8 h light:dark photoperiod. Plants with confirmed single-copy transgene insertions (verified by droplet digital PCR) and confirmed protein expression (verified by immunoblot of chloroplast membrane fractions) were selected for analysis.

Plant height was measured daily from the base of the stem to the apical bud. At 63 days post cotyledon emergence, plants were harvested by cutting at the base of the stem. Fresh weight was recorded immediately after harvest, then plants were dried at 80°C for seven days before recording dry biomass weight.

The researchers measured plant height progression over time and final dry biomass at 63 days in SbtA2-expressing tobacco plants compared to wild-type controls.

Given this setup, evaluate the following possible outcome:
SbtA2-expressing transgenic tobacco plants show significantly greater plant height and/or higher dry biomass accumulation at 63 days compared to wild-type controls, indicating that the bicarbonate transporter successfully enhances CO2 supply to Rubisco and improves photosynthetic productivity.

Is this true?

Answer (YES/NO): NO